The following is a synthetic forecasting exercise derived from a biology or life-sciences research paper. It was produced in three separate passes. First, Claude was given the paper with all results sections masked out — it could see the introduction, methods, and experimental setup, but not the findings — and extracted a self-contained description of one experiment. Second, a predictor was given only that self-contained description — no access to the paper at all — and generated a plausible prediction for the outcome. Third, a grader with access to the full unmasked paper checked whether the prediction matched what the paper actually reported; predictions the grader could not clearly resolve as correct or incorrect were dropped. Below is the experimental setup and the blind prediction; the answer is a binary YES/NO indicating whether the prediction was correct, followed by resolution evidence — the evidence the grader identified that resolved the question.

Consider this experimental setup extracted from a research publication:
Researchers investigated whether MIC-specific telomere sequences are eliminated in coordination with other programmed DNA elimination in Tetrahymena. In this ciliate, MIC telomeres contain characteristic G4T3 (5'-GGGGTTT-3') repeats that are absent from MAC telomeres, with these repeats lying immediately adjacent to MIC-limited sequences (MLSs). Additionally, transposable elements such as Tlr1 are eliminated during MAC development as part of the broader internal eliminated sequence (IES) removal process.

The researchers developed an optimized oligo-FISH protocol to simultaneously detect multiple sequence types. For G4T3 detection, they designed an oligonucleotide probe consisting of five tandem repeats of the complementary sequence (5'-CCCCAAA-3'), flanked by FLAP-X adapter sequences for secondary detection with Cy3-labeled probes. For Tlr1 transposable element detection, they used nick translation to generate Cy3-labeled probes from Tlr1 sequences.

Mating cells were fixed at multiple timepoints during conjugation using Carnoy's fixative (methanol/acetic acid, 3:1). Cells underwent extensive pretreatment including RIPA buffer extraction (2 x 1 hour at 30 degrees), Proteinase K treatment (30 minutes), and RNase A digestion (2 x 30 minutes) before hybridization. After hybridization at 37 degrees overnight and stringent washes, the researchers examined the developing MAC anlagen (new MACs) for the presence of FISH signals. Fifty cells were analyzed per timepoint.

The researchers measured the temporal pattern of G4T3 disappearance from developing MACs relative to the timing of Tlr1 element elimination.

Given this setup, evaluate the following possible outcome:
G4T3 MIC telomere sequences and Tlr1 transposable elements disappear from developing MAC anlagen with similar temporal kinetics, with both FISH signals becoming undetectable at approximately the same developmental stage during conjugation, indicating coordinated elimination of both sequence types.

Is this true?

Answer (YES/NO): YES